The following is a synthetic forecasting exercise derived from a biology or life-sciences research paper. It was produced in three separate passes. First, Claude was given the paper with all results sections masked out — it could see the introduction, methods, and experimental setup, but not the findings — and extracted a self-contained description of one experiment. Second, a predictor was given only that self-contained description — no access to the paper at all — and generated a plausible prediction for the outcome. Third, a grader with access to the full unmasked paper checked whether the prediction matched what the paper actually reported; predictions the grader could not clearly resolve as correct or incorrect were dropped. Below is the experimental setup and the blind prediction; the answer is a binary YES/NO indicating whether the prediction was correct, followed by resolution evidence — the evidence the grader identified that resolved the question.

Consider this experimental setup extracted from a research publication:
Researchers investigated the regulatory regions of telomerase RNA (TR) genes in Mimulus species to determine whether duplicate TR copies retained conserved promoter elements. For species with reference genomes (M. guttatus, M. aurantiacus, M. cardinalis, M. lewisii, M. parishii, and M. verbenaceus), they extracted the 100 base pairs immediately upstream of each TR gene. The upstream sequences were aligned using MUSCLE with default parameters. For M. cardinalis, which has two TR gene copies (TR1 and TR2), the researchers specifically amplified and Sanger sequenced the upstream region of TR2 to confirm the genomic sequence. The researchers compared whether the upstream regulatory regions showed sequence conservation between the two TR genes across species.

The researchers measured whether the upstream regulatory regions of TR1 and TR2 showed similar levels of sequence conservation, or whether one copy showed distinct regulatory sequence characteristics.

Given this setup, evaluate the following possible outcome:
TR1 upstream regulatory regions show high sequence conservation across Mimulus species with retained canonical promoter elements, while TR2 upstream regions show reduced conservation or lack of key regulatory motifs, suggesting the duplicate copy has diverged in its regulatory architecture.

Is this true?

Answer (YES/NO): NO